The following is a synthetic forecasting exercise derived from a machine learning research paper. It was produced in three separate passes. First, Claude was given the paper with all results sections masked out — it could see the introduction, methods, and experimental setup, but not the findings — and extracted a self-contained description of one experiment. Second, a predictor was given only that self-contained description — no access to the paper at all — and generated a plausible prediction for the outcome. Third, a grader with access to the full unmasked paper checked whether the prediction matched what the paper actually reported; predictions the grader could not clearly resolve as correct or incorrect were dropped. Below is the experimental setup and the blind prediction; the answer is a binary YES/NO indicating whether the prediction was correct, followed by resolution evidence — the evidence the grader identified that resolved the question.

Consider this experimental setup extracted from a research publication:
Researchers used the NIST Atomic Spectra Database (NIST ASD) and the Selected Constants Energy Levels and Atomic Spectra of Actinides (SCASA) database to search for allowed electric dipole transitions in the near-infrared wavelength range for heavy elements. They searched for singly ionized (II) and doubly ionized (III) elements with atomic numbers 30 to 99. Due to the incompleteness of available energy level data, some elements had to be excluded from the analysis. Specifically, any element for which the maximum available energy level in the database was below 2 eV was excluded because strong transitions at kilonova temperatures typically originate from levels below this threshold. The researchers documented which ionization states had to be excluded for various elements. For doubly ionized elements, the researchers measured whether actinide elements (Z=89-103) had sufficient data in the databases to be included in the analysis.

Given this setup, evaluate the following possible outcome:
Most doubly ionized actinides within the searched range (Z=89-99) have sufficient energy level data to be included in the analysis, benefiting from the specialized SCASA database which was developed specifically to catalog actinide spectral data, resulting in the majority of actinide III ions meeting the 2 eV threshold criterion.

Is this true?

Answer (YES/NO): NO